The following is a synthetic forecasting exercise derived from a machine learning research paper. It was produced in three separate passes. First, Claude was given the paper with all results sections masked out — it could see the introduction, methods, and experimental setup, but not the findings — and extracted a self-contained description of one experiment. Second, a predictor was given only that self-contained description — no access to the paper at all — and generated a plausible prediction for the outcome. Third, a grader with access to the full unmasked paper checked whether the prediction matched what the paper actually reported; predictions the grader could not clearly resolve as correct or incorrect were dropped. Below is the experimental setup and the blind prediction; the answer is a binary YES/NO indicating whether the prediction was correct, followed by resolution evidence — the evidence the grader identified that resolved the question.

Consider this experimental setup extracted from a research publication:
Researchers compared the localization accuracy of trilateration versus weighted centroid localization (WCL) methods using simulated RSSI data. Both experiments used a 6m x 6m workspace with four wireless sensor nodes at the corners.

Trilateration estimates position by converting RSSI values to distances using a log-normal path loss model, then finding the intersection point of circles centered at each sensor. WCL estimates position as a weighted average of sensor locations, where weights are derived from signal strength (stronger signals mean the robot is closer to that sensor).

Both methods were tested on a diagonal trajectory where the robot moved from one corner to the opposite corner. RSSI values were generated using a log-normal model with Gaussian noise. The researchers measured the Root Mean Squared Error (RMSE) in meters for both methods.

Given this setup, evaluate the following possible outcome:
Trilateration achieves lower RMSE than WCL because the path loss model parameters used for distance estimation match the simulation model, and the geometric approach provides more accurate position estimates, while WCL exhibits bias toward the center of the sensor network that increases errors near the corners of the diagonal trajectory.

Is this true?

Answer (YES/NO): YES